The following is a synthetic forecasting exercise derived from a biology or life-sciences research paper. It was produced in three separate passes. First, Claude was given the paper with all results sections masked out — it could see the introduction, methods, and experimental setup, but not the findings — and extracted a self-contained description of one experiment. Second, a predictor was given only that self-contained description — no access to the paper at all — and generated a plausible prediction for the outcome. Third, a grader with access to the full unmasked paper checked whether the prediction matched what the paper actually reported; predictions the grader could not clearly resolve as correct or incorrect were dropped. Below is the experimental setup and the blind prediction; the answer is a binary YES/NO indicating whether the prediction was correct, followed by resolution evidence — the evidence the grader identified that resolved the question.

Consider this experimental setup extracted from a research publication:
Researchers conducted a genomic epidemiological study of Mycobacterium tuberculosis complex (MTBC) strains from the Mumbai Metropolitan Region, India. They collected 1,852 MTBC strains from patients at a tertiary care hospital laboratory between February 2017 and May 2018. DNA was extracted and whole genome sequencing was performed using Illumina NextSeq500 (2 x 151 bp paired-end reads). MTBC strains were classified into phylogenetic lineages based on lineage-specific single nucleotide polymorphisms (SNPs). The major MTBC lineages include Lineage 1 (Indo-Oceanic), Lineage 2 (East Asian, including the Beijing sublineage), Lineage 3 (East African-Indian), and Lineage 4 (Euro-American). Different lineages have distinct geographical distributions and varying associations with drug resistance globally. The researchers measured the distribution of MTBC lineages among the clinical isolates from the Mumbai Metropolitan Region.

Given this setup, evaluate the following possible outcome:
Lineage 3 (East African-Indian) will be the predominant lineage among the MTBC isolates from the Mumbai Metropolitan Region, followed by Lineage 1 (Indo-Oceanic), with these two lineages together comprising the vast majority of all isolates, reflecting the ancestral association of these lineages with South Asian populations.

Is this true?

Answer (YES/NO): NO